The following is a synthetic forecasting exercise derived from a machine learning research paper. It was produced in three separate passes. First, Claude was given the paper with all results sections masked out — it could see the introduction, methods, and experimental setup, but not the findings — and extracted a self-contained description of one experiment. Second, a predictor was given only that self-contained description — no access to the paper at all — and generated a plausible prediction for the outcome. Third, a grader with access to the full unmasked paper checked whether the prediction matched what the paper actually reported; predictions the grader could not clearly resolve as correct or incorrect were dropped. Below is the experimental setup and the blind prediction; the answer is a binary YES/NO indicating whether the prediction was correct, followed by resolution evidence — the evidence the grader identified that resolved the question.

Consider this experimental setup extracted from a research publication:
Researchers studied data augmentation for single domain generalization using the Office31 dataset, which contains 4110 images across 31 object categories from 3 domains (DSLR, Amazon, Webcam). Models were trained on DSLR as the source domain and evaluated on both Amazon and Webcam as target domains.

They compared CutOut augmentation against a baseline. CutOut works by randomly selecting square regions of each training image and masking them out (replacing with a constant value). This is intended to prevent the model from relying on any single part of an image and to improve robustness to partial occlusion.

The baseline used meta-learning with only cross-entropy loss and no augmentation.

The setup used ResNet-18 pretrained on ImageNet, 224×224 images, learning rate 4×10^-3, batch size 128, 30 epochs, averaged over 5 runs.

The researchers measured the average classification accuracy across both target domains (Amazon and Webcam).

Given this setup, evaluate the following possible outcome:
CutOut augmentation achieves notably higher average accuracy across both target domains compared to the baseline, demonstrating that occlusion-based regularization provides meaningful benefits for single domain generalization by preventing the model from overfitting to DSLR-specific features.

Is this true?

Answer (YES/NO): NO